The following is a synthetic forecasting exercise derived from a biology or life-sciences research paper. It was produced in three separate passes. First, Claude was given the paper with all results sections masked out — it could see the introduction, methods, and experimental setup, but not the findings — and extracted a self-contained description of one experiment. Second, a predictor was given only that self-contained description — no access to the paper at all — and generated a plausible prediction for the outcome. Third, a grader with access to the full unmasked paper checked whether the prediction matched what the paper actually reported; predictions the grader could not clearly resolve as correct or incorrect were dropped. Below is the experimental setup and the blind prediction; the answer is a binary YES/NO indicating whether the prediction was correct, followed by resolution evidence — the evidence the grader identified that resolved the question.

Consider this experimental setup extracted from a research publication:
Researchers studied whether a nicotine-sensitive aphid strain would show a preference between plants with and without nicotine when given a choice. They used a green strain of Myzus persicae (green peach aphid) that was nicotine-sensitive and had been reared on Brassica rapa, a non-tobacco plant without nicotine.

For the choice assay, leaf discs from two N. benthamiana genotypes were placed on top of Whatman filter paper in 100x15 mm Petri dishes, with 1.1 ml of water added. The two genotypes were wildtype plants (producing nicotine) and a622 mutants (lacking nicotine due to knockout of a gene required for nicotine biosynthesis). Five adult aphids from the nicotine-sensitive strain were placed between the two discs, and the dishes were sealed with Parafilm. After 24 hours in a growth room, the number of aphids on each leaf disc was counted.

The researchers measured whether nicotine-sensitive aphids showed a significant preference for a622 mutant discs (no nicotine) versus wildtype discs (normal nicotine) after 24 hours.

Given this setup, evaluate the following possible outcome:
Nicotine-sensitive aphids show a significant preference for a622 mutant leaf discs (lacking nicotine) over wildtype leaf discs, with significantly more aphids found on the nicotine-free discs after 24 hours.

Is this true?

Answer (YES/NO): NO